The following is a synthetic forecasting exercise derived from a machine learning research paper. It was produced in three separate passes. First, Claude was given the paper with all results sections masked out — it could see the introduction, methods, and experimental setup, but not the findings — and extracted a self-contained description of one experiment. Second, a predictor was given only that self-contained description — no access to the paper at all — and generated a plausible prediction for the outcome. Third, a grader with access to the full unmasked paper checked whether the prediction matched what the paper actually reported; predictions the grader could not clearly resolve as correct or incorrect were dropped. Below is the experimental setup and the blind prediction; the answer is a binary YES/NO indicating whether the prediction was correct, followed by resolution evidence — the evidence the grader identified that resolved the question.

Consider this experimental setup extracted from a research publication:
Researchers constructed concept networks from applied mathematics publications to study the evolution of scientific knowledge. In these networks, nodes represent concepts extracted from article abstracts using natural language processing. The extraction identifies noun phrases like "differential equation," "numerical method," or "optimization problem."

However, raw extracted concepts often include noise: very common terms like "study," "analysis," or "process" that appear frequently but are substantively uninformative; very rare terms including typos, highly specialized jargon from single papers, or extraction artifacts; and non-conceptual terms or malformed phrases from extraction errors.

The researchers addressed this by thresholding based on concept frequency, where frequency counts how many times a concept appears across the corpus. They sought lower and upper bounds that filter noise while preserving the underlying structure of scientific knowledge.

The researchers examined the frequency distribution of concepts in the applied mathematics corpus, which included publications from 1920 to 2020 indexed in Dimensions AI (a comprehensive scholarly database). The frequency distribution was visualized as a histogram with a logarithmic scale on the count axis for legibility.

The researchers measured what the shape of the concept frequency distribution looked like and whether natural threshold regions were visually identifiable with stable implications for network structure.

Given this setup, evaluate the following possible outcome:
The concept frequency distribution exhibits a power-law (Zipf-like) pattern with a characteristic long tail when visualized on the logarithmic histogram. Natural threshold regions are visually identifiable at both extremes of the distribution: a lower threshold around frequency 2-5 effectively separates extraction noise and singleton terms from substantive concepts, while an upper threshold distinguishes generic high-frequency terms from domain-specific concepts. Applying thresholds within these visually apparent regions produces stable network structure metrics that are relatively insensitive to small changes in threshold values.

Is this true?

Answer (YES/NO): NO